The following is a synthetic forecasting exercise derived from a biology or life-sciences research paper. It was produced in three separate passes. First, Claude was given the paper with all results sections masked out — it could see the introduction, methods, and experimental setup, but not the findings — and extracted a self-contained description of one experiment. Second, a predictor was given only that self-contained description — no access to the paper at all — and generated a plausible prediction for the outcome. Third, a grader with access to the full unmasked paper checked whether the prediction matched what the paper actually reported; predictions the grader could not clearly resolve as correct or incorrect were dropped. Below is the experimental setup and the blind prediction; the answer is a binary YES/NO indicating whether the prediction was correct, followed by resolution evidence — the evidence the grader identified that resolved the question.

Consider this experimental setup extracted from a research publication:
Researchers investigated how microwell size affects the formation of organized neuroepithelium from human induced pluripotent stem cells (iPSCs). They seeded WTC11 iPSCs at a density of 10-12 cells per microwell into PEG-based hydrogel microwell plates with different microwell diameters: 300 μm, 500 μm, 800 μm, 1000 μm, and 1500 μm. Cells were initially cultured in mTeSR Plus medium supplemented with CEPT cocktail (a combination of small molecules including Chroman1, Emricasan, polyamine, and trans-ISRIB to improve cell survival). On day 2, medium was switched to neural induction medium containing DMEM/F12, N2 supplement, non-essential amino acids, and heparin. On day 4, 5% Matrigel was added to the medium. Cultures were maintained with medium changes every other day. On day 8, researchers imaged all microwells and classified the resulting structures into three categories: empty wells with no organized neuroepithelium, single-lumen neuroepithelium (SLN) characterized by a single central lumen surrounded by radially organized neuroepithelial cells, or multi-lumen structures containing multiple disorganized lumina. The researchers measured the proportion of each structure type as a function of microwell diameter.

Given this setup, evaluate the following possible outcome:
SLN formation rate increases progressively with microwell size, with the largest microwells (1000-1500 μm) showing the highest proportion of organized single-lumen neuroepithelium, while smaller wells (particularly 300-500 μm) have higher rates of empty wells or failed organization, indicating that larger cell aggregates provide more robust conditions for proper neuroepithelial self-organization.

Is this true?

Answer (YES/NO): NO